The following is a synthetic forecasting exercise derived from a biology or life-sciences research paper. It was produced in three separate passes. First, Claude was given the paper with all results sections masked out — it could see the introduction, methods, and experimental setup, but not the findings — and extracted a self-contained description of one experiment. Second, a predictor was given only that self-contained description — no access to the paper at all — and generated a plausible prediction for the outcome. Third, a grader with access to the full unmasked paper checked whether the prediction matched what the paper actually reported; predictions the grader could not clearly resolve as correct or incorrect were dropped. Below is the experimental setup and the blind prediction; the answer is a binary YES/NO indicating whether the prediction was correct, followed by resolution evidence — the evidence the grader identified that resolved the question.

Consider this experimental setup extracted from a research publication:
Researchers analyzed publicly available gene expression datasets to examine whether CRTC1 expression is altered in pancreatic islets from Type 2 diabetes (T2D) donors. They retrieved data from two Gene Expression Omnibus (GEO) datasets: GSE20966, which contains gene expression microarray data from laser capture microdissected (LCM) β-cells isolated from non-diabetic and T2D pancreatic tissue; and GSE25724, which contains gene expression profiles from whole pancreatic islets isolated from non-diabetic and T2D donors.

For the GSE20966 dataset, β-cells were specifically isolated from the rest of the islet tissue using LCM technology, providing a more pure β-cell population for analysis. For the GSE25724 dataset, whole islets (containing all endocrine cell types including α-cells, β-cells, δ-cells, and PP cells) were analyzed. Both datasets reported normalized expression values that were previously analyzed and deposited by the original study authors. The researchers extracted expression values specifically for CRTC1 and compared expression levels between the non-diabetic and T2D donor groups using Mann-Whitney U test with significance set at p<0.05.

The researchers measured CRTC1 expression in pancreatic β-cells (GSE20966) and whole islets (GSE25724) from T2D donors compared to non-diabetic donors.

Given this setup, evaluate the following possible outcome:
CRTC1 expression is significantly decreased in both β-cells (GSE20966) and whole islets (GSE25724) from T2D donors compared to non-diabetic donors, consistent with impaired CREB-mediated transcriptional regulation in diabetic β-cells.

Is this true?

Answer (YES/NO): NO